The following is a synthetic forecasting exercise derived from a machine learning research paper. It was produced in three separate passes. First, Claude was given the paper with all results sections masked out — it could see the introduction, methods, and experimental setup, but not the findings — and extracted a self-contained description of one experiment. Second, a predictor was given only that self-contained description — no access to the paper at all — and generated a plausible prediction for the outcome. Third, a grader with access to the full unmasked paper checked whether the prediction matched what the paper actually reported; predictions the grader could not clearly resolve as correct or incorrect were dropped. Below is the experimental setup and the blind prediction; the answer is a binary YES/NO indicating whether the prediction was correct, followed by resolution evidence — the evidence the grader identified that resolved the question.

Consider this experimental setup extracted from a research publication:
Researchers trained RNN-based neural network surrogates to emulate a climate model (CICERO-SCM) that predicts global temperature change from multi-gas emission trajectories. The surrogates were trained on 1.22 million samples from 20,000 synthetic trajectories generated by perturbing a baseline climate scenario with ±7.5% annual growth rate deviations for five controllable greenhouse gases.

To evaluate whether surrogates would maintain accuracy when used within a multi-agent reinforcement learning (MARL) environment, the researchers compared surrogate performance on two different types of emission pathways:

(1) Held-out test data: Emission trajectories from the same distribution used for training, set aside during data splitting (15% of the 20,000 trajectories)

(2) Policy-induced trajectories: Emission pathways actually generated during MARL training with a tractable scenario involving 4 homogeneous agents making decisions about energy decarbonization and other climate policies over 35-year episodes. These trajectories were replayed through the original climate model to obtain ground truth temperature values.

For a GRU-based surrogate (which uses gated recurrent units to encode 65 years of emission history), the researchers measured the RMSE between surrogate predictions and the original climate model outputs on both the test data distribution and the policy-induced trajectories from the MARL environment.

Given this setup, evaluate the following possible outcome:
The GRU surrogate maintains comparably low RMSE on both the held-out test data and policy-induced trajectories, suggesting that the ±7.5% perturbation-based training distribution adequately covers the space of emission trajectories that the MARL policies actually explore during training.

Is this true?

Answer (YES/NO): YES